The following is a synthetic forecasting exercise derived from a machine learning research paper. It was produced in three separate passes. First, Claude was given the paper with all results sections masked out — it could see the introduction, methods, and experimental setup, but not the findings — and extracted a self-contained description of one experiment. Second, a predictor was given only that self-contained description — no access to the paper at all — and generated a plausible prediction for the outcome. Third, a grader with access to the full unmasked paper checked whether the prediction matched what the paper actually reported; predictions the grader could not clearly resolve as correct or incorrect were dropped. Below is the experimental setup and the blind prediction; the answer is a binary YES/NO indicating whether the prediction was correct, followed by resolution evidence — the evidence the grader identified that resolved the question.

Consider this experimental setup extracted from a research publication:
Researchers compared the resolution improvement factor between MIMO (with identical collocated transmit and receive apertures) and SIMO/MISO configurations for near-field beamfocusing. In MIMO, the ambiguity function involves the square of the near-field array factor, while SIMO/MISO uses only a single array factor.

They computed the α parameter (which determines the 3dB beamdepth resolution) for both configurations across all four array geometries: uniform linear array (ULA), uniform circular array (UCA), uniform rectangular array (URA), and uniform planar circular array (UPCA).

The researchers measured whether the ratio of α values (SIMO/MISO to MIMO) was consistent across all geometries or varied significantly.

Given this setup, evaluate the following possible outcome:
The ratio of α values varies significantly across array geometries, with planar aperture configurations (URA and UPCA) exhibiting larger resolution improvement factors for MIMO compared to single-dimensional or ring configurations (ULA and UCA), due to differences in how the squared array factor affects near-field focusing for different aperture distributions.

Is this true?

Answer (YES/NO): NO